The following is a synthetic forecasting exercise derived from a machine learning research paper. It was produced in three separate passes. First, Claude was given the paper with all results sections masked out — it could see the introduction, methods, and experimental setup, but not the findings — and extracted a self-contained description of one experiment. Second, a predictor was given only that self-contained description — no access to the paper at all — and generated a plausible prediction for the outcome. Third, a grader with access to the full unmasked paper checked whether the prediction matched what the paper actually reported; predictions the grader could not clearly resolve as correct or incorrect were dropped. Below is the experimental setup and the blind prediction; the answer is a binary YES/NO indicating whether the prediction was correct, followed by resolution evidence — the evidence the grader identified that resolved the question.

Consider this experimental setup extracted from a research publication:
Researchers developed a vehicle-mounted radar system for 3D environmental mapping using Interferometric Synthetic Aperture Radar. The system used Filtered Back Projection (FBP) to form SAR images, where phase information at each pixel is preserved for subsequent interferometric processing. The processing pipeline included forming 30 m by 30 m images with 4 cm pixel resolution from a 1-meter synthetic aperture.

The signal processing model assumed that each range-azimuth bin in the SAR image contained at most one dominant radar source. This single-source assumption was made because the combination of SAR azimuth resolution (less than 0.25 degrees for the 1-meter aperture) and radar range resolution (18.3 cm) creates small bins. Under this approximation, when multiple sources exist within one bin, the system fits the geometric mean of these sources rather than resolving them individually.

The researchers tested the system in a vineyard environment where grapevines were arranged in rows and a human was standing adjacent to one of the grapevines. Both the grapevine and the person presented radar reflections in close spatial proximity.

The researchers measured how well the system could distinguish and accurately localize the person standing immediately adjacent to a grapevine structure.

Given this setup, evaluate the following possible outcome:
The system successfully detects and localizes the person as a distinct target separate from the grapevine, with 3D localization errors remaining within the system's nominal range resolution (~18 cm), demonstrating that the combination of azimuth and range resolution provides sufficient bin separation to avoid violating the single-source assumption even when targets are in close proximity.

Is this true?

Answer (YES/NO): NO